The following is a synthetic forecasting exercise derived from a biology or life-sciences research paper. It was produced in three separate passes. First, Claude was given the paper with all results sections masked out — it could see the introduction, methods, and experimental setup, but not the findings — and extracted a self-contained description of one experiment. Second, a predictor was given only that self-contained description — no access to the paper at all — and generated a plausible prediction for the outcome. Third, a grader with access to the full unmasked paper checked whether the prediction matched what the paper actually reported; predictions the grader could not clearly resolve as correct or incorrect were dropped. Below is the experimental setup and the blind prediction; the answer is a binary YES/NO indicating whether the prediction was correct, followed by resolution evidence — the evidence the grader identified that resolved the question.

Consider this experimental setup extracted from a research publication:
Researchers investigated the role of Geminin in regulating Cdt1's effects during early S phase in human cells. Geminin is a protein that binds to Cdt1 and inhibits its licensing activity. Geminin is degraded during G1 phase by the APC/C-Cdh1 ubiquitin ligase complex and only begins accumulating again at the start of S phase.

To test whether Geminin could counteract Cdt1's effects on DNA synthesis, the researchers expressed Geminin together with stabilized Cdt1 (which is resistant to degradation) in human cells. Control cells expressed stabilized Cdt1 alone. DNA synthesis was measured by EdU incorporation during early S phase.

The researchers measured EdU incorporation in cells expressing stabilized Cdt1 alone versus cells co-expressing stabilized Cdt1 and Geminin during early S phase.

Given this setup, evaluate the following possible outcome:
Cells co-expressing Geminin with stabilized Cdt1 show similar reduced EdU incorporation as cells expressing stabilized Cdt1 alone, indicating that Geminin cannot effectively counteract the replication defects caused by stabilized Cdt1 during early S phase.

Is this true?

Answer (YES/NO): NO